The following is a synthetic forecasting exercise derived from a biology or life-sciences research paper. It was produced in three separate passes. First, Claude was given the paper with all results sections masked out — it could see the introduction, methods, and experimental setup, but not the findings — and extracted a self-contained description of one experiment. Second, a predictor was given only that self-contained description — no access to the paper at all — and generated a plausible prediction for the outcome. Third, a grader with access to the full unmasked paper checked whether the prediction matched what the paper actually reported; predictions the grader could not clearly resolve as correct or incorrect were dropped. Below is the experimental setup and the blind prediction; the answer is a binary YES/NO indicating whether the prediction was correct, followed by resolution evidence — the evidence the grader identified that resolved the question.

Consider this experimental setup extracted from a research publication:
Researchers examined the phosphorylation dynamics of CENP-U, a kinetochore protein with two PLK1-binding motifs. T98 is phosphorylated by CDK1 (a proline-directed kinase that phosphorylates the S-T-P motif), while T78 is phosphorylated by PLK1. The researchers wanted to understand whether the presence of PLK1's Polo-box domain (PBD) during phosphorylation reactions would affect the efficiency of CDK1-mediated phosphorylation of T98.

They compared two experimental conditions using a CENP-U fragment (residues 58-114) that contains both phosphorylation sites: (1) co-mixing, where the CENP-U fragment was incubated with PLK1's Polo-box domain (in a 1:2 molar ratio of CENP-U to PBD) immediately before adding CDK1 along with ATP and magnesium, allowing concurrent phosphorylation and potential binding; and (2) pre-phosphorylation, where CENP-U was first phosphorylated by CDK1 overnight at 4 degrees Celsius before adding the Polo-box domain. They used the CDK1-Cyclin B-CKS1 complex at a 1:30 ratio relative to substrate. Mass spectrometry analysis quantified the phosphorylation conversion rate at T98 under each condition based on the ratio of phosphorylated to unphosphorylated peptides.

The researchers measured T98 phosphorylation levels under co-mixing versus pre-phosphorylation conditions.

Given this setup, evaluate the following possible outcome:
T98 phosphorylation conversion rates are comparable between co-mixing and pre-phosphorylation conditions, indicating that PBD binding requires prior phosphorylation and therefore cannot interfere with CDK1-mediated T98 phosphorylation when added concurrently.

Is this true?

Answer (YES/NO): YES